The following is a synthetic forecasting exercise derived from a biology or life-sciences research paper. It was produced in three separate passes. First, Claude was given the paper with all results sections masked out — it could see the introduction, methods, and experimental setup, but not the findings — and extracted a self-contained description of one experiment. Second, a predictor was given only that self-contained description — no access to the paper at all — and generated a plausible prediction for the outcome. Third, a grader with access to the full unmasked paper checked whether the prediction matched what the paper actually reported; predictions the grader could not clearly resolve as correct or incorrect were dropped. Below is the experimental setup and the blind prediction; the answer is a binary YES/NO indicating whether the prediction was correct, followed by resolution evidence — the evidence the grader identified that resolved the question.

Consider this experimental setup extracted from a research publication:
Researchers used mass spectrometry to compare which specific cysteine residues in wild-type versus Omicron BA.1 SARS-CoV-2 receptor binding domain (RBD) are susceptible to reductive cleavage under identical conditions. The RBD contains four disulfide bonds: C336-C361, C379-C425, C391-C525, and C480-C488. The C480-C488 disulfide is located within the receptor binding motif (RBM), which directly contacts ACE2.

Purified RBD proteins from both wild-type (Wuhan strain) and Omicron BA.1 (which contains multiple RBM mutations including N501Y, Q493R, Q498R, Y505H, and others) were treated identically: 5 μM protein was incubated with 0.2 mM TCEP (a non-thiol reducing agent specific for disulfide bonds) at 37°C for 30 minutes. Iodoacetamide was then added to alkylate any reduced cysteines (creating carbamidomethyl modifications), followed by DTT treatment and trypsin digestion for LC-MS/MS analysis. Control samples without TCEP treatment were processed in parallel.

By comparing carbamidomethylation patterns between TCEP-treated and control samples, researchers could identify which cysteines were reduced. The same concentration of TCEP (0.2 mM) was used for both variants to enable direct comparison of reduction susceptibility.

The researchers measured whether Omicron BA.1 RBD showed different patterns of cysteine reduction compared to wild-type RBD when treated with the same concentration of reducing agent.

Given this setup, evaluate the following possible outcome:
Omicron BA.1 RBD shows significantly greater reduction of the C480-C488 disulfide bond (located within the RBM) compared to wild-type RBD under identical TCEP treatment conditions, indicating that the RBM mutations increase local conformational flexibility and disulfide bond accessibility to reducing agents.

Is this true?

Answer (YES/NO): YES